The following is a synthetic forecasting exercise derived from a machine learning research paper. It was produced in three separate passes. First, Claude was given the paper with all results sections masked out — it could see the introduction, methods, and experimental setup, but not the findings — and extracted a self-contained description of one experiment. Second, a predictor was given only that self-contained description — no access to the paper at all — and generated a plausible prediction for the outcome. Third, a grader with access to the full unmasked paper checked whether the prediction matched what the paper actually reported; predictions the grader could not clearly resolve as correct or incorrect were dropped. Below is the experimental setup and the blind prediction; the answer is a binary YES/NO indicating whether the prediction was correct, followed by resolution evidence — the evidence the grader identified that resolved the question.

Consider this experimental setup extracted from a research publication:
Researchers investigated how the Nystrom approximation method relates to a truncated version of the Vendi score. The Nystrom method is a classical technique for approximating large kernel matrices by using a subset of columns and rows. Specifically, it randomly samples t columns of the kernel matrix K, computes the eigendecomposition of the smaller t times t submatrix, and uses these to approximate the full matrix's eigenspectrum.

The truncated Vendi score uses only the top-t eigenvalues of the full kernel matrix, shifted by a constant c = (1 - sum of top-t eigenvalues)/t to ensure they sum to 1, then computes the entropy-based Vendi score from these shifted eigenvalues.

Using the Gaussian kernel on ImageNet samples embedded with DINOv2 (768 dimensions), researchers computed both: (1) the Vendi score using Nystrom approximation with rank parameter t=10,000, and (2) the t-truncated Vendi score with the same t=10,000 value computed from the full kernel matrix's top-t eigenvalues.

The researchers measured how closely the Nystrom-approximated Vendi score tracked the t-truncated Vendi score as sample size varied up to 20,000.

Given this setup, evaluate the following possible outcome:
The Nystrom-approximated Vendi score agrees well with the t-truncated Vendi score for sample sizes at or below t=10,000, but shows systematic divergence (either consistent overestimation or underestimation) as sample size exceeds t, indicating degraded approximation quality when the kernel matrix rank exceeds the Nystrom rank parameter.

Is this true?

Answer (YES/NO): NO